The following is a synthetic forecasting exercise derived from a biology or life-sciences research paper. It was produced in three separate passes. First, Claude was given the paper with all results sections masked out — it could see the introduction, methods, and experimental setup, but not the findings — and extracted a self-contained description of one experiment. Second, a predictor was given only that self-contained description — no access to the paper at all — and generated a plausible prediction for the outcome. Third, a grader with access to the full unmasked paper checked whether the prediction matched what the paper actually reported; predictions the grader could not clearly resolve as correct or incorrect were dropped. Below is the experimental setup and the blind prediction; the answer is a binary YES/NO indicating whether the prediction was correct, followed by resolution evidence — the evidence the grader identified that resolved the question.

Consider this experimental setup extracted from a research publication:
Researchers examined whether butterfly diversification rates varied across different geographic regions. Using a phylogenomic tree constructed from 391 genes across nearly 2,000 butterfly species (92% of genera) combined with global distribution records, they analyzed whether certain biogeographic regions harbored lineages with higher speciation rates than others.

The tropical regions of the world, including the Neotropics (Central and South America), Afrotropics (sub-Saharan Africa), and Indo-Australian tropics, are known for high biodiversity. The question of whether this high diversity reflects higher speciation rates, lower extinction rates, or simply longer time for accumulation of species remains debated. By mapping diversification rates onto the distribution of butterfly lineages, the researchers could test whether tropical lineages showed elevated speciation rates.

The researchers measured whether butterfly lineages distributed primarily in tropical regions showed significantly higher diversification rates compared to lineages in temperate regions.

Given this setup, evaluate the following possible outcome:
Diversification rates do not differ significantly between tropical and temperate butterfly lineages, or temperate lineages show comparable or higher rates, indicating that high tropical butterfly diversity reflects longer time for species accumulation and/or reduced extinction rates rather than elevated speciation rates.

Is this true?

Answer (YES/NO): NO